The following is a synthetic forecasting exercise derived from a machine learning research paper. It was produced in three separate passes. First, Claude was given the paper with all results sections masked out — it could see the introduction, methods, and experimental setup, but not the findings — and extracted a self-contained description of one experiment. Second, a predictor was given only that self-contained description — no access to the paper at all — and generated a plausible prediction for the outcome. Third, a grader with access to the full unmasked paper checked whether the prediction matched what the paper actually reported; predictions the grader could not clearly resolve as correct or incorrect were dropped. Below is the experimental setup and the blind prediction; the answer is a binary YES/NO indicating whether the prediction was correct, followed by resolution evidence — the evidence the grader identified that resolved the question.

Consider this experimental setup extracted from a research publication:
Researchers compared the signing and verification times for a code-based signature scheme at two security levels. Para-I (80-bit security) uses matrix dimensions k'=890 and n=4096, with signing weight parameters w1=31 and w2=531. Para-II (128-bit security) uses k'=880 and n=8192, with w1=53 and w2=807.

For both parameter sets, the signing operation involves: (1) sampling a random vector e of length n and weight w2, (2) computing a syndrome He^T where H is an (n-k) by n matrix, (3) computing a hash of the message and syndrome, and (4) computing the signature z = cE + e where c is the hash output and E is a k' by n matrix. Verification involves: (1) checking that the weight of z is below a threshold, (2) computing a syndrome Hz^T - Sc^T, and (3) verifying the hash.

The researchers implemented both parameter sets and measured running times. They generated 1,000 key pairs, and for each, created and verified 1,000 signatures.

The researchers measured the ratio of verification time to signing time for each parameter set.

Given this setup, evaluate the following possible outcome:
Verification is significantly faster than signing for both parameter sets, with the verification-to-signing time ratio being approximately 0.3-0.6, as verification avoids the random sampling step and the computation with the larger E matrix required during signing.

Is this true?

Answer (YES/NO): NO